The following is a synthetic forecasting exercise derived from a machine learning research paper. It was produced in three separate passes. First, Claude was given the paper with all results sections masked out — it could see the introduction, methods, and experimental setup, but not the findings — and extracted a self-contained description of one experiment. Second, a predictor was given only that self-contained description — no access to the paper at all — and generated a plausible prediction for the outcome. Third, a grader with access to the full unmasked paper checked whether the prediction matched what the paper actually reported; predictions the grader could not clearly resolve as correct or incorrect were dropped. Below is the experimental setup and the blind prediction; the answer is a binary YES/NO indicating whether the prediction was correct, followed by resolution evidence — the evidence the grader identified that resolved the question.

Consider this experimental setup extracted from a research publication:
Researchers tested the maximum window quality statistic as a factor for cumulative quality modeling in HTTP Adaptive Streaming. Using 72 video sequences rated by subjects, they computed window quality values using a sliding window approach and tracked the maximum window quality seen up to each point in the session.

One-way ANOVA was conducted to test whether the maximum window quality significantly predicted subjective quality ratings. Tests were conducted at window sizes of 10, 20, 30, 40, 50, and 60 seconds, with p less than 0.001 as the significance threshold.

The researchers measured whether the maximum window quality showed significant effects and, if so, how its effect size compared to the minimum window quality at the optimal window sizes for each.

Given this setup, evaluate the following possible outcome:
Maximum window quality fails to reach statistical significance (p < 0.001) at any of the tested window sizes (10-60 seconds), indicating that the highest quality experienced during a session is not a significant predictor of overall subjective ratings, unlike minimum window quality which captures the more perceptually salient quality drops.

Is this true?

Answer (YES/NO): NO